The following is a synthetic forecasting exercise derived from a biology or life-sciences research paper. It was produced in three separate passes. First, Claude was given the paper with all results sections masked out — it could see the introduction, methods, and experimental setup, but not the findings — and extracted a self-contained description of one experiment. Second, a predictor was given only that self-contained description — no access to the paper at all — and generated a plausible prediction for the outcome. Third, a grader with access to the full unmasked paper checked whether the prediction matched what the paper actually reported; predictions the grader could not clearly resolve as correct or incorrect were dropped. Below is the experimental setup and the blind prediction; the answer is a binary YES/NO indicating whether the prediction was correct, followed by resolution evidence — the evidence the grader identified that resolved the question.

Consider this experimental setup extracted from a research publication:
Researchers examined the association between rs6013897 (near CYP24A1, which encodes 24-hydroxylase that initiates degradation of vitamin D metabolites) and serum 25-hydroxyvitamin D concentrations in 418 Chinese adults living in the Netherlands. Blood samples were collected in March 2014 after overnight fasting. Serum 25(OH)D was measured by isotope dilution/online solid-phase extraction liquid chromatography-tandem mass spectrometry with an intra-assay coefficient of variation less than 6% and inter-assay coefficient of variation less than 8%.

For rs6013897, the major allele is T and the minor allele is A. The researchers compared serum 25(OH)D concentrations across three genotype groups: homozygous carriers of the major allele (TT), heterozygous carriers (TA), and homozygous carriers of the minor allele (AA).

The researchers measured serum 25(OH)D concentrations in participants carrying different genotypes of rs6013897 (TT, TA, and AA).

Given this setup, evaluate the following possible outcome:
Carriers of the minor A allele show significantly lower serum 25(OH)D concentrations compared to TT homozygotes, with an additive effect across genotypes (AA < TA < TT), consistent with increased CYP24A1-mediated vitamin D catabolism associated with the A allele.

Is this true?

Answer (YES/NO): NO